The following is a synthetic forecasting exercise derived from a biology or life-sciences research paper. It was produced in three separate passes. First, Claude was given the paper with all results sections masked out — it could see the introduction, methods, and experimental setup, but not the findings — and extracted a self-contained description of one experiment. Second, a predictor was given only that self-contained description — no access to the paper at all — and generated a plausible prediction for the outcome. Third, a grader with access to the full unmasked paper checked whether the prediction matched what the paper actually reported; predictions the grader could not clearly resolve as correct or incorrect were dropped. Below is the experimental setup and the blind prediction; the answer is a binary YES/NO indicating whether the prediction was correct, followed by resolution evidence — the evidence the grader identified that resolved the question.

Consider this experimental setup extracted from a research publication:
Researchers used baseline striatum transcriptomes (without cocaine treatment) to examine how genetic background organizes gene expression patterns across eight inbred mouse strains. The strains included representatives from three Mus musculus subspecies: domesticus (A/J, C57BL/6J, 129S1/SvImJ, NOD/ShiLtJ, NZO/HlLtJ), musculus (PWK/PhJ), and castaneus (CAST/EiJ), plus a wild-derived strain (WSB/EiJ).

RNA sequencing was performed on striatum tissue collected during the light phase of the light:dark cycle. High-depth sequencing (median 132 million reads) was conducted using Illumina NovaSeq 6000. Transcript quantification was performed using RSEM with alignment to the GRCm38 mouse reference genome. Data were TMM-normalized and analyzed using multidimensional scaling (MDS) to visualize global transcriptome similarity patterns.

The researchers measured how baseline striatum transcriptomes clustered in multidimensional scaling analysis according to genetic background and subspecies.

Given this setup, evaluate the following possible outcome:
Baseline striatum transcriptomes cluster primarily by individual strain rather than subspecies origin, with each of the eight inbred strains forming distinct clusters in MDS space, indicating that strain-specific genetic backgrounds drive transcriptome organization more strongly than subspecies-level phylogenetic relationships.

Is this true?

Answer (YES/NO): NO